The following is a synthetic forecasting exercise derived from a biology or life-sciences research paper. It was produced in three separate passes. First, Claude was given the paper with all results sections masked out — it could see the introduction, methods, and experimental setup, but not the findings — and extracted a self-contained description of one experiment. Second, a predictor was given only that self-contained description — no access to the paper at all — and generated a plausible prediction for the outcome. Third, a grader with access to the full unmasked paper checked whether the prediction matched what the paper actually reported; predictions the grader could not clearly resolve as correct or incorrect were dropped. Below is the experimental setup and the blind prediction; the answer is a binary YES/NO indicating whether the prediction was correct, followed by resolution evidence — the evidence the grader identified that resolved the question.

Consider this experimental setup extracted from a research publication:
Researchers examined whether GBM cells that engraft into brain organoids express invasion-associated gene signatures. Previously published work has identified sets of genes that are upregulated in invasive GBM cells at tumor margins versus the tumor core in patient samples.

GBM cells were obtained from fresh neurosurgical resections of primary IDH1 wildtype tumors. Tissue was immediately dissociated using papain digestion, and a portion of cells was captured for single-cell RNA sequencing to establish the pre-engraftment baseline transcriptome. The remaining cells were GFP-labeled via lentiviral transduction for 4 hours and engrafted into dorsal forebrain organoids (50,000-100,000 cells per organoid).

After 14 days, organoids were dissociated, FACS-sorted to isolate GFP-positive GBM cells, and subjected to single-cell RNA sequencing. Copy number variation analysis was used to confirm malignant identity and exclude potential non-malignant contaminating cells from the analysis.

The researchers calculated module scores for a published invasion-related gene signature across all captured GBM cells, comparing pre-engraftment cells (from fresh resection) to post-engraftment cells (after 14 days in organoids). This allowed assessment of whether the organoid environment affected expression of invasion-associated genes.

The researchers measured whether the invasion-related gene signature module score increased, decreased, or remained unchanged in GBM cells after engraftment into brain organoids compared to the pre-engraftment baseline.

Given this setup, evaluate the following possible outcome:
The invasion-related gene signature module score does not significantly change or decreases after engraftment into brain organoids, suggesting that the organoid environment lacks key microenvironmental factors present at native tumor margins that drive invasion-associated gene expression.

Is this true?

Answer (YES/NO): NO